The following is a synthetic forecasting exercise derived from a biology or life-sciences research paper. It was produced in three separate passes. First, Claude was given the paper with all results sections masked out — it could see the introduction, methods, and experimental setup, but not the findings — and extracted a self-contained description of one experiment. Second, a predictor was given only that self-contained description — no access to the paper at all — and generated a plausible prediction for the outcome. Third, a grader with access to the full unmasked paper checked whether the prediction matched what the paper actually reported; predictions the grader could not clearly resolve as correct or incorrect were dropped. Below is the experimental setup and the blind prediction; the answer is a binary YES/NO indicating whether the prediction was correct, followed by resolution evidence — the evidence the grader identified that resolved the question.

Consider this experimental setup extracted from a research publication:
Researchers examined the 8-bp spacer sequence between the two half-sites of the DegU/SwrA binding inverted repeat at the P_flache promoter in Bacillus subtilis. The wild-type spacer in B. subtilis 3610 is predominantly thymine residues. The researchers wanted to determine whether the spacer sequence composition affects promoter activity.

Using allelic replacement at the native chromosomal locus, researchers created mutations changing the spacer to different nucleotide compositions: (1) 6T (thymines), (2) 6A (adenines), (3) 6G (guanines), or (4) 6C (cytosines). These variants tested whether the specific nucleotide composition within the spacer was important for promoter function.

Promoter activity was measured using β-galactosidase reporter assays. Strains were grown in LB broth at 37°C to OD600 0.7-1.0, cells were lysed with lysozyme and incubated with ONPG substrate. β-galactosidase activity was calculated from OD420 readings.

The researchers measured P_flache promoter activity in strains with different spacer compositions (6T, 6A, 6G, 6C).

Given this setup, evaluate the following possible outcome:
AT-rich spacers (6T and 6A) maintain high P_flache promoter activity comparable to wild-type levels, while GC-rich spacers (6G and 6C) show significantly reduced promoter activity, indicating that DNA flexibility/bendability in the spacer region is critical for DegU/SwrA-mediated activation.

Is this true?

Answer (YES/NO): YES